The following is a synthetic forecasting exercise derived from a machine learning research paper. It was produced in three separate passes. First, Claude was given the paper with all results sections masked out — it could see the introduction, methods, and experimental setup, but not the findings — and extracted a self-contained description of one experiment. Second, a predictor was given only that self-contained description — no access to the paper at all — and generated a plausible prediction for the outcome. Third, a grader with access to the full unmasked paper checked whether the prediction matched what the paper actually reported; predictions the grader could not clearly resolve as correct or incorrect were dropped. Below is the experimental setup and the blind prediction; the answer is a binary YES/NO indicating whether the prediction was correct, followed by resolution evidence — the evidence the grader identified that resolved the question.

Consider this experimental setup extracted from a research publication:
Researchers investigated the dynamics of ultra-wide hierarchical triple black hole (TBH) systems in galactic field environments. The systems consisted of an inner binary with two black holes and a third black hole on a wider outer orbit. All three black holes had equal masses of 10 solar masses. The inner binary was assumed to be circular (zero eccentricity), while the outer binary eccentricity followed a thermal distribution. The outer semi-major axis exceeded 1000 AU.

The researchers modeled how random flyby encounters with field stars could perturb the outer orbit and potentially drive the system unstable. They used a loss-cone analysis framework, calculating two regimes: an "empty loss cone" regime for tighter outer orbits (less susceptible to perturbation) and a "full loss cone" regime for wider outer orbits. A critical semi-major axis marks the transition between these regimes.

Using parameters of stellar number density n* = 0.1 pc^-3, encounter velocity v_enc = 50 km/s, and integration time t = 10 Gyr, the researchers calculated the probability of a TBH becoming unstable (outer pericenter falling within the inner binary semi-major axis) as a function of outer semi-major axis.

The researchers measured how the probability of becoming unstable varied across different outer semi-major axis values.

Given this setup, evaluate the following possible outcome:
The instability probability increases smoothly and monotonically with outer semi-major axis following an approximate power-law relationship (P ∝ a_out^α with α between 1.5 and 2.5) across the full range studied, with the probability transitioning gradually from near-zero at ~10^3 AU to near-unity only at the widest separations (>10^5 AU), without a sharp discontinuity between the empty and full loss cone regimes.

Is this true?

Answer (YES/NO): NO